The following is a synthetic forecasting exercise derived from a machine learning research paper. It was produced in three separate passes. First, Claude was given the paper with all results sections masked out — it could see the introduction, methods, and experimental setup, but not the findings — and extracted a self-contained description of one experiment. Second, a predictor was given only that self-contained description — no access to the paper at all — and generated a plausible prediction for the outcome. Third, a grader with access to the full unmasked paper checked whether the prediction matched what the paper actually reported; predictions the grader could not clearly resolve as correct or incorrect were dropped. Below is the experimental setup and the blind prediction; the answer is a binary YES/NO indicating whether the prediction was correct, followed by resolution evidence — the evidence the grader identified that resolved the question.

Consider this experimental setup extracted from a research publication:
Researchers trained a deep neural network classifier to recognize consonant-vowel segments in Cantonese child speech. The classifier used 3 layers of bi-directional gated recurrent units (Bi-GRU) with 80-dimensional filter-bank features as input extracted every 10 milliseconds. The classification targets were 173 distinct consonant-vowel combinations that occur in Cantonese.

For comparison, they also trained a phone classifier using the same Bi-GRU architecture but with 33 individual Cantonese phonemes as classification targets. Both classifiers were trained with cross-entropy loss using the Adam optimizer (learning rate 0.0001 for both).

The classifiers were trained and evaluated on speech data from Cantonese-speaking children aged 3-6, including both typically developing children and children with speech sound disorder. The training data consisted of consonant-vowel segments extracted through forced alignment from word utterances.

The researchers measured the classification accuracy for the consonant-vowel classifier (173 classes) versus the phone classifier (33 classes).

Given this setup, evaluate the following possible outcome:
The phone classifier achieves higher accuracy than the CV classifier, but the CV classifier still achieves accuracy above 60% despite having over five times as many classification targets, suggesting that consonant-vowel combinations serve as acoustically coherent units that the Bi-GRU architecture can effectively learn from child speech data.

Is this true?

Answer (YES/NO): NO